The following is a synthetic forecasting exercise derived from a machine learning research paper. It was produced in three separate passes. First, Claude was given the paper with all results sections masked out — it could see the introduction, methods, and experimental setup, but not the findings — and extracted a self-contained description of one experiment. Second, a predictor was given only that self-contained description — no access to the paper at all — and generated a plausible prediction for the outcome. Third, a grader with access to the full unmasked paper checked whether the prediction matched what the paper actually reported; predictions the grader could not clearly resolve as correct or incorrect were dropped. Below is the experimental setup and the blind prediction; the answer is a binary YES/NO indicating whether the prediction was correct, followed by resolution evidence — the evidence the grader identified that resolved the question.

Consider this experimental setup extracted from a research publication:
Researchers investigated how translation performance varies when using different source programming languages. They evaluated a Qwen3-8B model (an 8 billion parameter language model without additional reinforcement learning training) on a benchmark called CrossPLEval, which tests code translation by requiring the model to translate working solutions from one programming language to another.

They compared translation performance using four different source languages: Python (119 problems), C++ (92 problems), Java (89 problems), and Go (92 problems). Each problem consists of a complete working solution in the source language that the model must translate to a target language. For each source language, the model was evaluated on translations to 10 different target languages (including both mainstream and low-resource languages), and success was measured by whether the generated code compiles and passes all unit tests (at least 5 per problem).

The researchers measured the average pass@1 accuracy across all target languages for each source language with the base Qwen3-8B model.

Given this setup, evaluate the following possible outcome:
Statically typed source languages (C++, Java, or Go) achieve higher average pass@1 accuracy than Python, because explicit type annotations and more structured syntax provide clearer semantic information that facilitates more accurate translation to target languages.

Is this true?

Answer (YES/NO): YES